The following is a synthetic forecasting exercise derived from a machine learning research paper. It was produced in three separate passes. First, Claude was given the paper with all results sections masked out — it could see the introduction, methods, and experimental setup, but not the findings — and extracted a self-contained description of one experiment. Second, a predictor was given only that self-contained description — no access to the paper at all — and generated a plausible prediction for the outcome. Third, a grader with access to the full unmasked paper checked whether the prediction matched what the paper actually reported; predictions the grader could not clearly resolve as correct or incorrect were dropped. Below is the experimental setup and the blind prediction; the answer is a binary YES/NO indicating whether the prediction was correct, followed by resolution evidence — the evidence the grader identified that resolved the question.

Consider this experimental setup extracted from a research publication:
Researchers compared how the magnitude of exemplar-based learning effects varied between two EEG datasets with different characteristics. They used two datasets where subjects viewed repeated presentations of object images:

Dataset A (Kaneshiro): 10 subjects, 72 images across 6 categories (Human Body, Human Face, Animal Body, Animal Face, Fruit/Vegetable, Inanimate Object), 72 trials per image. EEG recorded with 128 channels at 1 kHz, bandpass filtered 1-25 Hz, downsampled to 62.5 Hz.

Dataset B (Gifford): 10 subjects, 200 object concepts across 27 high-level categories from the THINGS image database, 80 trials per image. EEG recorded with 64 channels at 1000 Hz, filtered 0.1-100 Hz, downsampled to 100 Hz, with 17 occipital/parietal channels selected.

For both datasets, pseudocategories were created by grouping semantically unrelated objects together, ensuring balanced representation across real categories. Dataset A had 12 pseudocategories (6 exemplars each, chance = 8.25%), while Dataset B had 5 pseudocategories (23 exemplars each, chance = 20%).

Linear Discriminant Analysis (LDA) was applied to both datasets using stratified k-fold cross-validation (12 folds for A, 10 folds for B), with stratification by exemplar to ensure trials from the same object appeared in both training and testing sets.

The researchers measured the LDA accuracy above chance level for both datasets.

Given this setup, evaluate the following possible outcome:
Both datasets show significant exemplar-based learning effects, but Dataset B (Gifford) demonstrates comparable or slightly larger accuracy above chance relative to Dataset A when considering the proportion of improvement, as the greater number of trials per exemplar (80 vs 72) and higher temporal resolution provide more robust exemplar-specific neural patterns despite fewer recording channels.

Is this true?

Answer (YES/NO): NO